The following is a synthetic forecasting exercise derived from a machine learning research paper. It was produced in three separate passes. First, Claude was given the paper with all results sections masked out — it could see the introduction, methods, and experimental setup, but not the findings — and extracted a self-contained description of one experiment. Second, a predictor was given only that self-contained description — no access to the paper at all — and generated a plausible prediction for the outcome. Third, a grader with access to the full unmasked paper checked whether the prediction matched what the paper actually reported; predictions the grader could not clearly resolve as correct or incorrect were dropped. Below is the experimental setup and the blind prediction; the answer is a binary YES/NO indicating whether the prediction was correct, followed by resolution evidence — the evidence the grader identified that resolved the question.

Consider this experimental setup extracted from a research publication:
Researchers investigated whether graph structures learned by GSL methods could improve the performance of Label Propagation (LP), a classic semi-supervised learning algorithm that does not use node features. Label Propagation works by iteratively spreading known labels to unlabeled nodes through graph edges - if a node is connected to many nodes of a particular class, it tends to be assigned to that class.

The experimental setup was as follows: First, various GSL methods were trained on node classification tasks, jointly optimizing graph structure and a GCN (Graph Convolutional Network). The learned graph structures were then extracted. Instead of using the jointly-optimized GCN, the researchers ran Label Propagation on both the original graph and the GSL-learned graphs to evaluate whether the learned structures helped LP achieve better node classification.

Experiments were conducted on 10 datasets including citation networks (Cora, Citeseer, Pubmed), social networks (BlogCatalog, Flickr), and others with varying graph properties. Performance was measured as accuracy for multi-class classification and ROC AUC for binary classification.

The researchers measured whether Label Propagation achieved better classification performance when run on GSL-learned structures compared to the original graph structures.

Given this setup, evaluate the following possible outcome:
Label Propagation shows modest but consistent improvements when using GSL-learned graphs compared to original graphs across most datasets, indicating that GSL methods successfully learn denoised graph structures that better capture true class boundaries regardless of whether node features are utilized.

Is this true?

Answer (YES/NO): NO